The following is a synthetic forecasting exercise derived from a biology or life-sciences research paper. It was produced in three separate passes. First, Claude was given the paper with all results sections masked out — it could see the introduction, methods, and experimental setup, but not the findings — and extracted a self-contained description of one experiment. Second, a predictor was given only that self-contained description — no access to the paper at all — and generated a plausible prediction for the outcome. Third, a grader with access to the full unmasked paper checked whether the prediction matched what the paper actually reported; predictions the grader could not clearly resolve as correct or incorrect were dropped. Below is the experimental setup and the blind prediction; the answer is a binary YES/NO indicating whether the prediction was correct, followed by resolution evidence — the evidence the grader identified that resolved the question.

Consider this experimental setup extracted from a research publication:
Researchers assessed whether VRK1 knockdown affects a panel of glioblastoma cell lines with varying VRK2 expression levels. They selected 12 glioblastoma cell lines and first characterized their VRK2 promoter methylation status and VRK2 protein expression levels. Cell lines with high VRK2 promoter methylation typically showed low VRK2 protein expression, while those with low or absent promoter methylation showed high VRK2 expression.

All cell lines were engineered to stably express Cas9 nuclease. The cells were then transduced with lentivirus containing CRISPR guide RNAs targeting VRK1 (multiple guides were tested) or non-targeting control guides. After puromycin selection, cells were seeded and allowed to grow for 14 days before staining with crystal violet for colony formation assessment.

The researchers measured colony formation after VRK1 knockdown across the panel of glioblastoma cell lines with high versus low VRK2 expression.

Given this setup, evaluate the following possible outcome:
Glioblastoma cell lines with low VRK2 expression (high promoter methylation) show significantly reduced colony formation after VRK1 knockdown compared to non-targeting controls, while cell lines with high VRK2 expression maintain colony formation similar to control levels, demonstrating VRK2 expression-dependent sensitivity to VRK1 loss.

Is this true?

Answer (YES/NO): YES